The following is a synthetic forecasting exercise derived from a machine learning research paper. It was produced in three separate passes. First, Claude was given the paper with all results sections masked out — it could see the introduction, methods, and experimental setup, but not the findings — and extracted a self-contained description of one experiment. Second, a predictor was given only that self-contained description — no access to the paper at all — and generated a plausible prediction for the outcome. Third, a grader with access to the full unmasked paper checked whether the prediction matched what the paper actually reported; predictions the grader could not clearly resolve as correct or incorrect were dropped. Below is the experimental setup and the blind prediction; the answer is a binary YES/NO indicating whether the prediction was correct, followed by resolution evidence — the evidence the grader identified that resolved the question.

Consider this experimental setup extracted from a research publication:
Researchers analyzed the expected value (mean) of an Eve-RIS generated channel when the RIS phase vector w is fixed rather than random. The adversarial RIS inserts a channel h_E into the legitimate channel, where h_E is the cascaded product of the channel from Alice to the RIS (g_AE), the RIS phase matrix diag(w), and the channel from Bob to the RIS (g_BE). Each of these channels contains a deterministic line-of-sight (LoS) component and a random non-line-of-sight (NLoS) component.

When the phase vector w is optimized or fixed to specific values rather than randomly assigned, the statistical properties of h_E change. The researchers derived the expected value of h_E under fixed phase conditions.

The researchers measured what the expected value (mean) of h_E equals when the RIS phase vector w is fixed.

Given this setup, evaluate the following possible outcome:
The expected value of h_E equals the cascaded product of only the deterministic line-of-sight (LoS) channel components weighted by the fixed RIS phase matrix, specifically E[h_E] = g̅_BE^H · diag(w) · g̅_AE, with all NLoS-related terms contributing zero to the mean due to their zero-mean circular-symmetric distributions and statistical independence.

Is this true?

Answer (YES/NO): NO